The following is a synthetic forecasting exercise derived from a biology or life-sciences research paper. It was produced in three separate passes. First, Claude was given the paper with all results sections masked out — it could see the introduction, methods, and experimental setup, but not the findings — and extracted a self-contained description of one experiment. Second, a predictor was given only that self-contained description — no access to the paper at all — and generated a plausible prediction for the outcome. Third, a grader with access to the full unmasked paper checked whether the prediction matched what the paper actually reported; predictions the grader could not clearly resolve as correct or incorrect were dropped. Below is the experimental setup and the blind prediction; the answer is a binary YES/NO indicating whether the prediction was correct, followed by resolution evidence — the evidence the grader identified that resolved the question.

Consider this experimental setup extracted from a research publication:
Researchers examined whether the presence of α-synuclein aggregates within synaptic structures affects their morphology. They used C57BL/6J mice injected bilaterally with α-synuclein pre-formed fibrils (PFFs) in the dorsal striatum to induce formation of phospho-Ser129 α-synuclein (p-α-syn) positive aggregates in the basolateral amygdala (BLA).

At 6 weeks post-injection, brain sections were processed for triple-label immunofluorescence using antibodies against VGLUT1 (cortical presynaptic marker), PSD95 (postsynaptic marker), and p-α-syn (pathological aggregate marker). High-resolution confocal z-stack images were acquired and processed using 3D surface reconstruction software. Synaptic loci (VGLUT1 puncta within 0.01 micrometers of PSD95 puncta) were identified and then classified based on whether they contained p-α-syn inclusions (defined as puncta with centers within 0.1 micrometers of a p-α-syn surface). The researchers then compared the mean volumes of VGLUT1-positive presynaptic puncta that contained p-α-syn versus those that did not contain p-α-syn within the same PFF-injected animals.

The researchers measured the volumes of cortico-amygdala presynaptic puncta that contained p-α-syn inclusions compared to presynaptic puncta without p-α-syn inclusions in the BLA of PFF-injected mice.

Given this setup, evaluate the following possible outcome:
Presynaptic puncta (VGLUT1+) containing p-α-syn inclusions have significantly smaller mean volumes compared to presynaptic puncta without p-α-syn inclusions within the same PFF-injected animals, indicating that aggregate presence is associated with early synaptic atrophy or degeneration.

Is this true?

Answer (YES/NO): NO